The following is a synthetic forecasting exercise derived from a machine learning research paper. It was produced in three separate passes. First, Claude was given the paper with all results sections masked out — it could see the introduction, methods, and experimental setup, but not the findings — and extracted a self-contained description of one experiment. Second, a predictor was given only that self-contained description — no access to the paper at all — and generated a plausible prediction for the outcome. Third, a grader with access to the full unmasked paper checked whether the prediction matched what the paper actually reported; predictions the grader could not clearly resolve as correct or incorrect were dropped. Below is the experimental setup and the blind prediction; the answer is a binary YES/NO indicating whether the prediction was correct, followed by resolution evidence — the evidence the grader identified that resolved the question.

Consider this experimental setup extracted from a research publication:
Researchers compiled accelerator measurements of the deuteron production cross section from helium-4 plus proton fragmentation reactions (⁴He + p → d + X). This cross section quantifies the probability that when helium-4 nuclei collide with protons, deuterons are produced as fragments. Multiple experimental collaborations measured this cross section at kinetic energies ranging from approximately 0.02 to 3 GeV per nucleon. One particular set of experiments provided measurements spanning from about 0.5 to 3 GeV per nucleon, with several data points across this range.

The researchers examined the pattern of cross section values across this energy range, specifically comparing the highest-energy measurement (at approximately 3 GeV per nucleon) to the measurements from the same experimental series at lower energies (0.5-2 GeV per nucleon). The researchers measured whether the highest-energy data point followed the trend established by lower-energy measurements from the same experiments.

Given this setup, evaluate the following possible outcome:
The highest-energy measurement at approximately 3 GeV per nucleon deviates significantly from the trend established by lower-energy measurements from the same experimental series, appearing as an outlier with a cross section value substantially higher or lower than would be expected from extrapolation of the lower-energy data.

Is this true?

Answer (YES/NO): YES